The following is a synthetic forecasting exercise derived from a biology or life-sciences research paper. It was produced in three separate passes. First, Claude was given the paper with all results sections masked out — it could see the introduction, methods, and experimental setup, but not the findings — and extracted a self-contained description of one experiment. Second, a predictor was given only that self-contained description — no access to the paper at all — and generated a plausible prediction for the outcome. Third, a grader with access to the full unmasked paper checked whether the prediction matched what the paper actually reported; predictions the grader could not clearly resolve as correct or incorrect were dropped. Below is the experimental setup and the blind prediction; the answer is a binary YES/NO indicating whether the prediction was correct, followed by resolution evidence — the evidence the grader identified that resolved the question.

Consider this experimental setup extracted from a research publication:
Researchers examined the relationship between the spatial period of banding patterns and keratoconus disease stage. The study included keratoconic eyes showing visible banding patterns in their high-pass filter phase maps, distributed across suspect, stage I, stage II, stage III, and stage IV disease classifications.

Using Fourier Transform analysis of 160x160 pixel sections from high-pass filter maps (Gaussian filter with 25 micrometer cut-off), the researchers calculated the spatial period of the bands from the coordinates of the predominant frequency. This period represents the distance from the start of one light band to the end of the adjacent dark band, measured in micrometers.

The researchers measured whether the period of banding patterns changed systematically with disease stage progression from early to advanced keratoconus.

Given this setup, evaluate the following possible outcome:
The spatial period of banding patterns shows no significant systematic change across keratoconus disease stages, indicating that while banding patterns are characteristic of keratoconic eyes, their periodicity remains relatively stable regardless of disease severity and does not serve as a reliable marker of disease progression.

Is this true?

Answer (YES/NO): YES